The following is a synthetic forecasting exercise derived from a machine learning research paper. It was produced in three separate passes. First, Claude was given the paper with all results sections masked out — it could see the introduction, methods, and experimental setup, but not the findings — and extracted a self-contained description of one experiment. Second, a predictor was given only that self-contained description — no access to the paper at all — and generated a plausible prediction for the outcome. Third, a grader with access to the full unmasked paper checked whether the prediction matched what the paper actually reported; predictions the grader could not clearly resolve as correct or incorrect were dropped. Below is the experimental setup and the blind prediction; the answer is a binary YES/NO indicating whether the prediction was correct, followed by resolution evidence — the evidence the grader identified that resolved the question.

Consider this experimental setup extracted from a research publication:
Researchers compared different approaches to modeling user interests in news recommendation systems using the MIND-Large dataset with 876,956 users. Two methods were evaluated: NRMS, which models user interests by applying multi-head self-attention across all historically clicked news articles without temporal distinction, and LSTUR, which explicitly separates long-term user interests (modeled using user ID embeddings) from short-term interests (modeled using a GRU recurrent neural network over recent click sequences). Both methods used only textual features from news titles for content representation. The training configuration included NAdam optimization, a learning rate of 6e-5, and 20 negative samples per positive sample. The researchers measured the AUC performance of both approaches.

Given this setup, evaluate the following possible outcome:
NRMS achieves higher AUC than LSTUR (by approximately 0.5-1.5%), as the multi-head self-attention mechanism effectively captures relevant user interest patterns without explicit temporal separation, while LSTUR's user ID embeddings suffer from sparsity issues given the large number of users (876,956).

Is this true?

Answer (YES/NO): NO